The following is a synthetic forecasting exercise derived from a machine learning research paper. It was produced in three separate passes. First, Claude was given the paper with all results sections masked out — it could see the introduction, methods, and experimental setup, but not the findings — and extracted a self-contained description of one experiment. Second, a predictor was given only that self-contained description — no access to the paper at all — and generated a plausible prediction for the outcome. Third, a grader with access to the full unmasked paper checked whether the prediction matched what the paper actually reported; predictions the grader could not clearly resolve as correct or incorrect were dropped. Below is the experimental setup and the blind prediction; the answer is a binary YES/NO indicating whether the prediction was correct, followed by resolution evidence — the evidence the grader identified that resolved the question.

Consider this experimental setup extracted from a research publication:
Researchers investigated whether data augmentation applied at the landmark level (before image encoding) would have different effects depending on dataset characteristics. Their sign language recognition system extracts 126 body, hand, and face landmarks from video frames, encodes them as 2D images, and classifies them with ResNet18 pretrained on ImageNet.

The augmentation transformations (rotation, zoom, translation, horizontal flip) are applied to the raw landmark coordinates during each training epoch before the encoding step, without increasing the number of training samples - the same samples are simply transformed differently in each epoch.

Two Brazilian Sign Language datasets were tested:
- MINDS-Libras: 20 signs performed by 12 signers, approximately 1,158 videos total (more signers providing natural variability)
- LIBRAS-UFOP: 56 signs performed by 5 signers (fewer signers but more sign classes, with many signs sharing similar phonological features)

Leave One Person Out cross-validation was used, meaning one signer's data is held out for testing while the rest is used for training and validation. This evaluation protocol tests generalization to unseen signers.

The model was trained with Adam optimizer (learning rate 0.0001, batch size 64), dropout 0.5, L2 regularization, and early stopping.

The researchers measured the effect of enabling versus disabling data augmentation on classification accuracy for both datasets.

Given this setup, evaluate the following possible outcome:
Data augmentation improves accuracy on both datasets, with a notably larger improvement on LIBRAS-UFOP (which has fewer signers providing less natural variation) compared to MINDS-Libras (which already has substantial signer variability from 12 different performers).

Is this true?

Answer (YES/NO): NO